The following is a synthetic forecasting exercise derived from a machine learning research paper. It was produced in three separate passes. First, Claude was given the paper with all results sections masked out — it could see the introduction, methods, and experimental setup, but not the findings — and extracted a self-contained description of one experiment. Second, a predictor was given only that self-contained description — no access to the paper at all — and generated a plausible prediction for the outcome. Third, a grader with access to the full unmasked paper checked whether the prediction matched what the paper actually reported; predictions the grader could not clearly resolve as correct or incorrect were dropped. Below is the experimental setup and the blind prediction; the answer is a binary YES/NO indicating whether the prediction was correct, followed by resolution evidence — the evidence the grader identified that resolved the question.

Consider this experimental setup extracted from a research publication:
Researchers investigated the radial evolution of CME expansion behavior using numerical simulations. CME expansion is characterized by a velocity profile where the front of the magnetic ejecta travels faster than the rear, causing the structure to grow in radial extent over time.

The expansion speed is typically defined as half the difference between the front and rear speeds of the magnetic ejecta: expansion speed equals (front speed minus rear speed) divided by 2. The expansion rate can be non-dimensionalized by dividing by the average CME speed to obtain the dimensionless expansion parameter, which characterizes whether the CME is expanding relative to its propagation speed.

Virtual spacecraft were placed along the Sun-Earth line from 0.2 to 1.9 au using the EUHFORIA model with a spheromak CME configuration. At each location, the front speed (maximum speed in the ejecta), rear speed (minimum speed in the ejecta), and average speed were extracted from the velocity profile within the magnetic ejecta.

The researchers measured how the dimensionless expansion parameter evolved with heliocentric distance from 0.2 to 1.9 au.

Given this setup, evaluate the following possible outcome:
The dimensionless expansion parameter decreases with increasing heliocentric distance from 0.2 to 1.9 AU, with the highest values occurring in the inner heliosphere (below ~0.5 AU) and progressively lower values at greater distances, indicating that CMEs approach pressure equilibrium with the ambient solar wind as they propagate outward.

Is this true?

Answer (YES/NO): YES